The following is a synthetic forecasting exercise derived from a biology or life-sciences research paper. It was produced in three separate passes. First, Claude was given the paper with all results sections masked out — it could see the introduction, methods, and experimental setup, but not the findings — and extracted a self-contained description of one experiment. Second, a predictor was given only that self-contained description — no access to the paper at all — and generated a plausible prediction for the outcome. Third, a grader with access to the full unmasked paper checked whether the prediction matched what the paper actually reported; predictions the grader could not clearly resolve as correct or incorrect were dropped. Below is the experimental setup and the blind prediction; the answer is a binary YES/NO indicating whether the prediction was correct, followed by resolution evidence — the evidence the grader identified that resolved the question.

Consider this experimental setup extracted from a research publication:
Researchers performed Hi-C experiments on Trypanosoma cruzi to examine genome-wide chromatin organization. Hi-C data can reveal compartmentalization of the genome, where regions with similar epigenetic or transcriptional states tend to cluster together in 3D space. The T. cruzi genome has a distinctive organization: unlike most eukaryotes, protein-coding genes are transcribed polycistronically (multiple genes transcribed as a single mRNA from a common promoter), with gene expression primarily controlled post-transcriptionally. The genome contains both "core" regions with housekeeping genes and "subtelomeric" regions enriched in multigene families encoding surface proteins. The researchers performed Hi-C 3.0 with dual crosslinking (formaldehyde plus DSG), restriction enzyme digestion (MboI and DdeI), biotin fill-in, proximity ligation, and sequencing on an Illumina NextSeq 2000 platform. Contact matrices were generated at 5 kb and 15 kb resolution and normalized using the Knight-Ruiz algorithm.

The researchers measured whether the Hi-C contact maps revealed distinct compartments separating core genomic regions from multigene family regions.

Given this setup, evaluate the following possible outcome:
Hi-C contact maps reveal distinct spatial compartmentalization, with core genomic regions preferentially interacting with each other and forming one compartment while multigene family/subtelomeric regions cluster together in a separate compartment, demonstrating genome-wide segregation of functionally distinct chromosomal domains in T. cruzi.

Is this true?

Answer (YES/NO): YES